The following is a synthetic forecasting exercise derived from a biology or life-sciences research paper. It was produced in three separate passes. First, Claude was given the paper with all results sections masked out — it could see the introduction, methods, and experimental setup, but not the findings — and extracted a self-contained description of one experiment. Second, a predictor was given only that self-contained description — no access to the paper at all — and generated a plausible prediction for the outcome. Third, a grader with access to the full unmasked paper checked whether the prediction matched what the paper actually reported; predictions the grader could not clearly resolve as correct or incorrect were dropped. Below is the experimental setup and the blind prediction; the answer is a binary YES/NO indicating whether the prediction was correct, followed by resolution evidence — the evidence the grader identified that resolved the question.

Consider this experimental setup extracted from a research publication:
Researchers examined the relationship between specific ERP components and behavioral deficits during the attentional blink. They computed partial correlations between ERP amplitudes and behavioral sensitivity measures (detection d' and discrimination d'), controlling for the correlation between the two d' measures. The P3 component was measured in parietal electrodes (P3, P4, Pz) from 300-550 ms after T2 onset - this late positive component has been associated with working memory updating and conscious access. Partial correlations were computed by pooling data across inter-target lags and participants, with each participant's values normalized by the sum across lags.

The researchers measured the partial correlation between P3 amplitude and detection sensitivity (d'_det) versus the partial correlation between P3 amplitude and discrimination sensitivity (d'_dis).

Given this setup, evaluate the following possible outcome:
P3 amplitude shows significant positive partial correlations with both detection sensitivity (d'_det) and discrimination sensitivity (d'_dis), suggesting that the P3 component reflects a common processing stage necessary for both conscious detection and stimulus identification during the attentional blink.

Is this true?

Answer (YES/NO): NO